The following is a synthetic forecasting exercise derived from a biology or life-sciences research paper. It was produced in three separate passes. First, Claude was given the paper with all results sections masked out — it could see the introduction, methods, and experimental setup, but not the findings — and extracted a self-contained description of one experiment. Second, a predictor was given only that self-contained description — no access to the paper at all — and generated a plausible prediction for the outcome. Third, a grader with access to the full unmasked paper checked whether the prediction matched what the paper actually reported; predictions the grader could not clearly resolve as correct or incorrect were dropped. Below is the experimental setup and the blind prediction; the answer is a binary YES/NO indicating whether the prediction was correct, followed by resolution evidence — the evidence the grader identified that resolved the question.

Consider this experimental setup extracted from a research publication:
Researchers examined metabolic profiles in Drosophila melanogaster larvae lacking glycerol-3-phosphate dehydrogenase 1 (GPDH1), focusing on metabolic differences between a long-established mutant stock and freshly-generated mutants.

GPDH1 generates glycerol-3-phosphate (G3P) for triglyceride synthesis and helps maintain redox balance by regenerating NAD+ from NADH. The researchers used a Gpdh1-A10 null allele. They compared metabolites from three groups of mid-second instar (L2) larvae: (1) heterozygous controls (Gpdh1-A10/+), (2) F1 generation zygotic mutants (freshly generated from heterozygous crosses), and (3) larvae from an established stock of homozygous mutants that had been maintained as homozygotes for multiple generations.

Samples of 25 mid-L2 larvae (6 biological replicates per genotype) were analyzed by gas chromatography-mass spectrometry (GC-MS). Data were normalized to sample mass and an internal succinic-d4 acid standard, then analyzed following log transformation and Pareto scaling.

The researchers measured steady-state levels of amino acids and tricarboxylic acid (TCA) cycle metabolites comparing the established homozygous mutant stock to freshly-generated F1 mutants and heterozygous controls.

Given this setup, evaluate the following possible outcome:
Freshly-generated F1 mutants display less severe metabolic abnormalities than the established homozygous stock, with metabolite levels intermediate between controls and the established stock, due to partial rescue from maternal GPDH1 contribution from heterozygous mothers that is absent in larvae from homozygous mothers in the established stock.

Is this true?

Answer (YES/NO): NO